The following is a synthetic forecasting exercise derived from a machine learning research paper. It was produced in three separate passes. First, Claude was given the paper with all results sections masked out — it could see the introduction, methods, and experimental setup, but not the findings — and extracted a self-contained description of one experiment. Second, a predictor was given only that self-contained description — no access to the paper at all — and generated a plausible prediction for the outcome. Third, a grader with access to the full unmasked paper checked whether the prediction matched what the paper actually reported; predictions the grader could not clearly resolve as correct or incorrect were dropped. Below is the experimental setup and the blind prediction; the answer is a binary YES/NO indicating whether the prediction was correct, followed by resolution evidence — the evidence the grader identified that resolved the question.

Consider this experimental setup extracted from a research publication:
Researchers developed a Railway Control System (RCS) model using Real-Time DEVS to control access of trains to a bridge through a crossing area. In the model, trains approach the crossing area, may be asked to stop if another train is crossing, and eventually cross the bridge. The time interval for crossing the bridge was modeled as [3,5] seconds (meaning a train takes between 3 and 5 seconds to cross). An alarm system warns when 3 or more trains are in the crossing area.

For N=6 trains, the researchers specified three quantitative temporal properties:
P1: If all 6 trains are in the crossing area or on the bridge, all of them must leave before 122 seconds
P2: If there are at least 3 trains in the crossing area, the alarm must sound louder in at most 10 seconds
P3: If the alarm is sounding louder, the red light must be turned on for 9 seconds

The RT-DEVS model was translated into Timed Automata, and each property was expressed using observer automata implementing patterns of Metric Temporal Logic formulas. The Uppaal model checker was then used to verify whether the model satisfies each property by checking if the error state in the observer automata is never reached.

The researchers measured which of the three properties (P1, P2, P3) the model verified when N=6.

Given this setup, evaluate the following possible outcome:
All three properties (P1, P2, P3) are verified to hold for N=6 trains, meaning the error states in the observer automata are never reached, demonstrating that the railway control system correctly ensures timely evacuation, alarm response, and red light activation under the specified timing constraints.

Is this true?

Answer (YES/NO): NO